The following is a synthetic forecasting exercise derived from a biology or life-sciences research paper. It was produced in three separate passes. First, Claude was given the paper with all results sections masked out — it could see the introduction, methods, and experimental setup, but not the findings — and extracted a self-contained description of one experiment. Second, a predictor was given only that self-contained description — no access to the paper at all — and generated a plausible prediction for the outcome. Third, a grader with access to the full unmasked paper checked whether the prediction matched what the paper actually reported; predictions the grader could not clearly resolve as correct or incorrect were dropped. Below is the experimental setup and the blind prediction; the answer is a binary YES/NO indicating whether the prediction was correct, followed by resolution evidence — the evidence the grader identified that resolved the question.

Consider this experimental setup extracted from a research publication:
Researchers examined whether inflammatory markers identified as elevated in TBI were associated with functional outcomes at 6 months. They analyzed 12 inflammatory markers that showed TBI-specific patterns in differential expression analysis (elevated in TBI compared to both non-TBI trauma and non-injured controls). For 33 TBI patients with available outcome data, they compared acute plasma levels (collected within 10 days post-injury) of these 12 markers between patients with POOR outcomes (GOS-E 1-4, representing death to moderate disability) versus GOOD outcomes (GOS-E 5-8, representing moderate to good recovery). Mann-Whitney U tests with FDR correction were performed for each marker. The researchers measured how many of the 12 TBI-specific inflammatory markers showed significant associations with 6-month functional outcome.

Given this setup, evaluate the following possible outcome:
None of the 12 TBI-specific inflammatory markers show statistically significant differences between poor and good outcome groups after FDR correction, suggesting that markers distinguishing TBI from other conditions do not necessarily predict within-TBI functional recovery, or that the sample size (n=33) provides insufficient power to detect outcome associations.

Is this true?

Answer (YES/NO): NO